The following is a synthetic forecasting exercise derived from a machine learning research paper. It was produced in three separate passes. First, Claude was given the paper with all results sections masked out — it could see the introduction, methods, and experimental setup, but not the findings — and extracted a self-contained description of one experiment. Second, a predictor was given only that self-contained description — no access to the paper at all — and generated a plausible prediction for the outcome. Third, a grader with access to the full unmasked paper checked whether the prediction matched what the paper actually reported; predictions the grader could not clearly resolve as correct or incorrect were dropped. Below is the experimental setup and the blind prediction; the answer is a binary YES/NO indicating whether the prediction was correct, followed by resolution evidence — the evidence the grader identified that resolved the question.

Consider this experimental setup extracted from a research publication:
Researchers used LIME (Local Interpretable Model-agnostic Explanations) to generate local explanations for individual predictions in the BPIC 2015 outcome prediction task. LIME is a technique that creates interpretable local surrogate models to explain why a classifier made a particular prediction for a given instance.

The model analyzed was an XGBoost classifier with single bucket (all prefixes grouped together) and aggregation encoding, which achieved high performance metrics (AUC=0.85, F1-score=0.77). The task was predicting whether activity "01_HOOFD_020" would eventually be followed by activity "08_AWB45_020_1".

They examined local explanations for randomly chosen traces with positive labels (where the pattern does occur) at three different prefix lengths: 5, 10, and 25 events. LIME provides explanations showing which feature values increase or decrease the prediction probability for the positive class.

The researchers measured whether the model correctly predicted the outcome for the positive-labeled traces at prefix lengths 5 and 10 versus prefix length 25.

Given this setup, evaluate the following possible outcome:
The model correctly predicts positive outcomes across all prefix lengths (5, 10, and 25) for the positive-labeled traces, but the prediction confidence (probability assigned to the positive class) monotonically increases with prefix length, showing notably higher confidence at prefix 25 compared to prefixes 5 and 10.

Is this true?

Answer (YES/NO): NO